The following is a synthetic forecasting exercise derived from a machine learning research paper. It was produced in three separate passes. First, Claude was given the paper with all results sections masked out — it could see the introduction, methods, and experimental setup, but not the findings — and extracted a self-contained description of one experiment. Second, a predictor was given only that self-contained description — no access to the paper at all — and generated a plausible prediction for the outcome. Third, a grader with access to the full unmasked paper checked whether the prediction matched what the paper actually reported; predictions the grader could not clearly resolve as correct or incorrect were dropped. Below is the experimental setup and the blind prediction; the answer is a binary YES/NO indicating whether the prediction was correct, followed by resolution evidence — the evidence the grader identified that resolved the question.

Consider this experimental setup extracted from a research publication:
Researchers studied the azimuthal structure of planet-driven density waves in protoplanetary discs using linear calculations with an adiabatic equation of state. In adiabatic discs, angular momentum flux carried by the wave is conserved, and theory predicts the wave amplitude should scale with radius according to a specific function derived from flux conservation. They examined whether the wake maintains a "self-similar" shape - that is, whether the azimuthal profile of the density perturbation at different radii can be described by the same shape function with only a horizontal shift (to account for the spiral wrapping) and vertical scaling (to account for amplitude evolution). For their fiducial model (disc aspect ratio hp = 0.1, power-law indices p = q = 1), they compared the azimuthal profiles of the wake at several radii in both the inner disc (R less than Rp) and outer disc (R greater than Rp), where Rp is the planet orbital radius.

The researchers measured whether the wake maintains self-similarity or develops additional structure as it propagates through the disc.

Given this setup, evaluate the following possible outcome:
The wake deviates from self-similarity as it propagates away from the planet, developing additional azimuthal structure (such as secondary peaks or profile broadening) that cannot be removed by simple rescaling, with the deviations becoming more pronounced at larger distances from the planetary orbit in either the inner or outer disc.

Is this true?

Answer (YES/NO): YES